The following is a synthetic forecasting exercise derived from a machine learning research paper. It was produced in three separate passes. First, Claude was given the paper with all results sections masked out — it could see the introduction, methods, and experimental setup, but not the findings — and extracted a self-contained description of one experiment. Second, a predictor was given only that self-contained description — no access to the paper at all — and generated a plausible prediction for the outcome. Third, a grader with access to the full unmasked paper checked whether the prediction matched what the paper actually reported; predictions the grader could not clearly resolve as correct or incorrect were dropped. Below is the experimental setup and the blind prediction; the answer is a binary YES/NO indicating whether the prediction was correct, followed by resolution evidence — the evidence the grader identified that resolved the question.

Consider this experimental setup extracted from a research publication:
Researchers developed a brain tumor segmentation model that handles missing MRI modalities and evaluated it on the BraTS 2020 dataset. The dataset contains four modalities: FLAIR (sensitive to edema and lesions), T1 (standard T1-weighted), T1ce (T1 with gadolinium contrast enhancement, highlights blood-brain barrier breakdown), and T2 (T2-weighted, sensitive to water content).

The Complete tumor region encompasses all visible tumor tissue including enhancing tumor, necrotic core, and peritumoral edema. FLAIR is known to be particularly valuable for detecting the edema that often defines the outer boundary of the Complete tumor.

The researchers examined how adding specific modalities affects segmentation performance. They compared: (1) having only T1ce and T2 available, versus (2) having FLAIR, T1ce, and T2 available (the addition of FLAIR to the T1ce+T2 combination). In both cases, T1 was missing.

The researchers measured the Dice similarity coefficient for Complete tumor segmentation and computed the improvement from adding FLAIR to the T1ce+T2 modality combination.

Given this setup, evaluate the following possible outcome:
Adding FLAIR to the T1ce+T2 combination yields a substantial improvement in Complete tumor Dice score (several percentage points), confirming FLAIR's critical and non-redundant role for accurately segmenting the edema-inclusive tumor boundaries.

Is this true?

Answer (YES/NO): NO